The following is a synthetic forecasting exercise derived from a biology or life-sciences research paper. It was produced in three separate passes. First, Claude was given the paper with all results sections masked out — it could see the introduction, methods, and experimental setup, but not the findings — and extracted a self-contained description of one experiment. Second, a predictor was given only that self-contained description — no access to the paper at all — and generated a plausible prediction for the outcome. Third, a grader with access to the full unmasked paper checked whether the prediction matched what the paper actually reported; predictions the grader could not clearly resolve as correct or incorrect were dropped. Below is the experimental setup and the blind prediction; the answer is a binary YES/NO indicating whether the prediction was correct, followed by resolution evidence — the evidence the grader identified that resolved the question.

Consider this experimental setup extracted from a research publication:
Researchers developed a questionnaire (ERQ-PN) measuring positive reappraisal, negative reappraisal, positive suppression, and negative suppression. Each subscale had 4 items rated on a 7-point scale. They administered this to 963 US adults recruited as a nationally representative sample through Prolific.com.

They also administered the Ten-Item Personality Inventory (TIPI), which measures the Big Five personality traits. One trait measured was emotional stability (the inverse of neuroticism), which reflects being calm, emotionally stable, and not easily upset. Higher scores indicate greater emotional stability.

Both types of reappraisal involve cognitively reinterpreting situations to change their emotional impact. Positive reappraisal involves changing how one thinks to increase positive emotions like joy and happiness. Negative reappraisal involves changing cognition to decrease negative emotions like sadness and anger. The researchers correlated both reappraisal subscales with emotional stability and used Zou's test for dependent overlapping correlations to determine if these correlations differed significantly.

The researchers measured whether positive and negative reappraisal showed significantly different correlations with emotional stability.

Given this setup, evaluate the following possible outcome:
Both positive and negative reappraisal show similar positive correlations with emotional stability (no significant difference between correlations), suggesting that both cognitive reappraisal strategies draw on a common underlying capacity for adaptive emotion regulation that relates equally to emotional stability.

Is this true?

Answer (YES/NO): YES